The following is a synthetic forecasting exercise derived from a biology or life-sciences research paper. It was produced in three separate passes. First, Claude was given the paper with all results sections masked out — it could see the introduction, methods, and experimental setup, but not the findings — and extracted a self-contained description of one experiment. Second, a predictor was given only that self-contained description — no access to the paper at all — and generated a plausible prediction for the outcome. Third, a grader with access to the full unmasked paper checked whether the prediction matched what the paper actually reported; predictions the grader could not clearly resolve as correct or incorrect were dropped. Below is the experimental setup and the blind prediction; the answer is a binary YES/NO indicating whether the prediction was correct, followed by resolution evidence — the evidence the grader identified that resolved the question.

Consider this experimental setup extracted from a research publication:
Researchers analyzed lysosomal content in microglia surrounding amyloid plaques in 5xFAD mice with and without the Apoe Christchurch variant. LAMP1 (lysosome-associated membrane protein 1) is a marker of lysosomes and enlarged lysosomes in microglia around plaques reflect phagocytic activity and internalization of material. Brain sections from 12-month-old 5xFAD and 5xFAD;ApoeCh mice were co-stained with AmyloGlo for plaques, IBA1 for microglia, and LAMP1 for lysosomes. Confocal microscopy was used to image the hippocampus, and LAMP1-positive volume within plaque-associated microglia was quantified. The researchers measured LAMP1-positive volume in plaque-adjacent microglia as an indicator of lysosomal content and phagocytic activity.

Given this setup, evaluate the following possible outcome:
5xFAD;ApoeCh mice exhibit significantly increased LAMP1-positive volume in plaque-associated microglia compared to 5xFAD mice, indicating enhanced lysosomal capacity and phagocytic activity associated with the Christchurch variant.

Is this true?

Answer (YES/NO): NO